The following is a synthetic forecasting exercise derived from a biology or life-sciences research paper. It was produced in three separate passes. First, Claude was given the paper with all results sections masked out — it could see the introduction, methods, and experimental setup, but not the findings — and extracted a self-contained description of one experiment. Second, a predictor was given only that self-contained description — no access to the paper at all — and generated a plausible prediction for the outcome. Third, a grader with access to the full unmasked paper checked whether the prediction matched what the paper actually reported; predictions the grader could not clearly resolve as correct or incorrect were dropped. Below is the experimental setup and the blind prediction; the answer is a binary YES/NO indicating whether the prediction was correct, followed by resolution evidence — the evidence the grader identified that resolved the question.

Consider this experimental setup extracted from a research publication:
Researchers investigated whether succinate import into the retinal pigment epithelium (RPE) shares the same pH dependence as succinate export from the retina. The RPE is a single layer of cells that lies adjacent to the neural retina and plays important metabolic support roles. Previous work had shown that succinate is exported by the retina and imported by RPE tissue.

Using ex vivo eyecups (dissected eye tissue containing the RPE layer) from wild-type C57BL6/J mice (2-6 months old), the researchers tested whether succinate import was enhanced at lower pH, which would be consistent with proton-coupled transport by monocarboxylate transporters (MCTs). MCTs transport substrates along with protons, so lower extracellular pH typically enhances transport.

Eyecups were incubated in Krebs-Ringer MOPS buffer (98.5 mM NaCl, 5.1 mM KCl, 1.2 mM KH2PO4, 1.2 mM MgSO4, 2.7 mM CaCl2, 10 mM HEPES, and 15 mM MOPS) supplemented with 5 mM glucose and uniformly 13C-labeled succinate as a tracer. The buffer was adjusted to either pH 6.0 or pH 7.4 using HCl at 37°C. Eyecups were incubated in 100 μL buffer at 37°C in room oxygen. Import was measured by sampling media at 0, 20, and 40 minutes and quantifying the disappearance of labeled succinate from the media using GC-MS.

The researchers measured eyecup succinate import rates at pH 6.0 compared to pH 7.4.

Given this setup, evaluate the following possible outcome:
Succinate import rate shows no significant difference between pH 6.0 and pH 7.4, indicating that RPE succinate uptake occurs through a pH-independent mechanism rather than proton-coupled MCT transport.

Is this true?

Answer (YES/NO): NO